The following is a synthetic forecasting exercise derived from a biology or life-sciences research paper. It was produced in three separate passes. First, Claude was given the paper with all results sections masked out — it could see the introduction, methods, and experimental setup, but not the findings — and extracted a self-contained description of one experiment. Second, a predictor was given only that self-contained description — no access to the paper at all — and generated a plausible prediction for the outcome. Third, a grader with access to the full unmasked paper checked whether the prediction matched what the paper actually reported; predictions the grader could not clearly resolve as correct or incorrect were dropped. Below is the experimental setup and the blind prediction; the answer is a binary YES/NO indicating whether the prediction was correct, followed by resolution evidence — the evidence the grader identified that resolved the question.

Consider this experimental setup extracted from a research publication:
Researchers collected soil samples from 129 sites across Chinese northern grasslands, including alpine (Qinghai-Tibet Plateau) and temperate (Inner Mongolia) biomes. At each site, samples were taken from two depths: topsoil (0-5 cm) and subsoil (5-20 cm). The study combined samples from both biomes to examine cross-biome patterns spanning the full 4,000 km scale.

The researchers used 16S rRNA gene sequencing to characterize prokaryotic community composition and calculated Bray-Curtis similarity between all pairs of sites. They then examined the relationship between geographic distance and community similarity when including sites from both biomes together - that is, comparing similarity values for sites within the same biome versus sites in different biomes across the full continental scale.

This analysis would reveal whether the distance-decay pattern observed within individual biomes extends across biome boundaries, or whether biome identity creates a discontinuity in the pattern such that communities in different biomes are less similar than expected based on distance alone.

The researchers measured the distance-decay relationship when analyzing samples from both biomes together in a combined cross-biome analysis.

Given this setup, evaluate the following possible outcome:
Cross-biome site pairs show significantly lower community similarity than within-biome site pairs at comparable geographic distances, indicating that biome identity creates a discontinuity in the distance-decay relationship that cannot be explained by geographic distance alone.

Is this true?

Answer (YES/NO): NO